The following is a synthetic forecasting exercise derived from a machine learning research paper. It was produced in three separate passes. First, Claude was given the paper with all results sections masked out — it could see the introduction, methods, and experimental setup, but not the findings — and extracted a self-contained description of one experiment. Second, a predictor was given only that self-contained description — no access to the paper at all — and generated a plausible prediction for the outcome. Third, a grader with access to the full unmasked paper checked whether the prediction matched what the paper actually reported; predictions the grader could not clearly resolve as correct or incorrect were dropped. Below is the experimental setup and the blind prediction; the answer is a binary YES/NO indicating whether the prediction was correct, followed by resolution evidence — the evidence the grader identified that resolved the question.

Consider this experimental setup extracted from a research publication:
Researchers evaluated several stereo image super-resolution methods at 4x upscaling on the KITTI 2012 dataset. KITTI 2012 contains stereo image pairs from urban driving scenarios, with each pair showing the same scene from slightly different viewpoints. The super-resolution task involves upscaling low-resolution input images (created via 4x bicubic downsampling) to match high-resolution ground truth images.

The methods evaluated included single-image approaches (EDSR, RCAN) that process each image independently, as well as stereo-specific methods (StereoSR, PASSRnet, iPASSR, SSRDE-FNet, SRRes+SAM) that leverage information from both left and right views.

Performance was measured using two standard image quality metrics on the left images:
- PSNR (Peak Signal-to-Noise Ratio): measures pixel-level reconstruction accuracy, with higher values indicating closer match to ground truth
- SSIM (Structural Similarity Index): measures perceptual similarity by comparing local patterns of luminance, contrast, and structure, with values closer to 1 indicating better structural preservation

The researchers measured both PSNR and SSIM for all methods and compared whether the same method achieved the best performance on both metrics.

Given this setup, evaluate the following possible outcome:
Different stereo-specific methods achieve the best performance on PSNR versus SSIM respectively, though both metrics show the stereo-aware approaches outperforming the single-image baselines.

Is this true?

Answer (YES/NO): NO